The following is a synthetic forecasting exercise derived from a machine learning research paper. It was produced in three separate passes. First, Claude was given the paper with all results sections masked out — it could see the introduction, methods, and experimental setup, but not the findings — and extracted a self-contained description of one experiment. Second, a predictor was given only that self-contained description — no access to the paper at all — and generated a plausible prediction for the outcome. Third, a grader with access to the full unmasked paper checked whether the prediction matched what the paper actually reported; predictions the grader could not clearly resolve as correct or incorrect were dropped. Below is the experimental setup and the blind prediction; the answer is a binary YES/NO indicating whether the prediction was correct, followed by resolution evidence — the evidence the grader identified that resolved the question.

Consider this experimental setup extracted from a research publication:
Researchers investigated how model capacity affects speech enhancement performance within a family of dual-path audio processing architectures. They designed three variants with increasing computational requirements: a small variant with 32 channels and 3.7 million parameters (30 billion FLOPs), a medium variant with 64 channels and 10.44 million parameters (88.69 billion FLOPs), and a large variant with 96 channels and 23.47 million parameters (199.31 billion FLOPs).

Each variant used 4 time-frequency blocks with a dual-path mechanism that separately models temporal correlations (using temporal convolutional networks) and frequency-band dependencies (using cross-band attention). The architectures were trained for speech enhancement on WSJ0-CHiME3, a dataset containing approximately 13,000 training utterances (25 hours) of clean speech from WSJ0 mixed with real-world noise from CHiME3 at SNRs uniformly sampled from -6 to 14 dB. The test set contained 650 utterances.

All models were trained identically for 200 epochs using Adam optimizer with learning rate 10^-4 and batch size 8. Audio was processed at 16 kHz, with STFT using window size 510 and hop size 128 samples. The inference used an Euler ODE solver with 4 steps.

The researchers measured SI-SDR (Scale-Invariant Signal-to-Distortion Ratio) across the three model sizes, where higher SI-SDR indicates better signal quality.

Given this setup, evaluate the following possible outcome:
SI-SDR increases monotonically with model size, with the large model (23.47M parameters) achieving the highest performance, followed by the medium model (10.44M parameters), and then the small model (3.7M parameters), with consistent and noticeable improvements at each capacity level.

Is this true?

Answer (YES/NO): YES